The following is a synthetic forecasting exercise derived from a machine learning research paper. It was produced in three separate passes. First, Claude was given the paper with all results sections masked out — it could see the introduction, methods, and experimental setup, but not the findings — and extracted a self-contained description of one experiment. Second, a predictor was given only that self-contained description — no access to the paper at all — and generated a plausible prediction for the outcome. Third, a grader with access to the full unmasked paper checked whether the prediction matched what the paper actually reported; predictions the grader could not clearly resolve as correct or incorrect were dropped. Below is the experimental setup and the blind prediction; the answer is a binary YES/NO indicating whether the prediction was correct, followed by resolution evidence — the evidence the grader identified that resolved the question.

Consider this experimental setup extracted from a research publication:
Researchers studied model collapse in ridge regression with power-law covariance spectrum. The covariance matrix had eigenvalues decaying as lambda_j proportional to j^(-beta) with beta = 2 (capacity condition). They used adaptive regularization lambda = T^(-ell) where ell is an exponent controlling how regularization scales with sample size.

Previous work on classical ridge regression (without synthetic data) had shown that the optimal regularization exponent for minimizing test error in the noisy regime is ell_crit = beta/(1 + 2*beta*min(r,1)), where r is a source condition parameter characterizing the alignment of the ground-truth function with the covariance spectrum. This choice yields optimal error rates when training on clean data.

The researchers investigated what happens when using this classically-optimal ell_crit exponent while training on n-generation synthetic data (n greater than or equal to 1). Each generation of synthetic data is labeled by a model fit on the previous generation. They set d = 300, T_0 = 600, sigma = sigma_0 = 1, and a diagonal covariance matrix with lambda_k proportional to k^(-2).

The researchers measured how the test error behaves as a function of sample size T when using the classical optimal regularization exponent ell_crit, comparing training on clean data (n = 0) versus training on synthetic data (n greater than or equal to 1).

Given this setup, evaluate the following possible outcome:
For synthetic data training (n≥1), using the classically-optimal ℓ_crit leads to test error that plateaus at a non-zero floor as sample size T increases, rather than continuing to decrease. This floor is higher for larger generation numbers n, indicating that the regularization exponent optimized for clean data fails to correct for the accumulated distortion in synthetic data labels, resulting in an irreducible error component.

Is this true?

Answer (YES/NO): NO